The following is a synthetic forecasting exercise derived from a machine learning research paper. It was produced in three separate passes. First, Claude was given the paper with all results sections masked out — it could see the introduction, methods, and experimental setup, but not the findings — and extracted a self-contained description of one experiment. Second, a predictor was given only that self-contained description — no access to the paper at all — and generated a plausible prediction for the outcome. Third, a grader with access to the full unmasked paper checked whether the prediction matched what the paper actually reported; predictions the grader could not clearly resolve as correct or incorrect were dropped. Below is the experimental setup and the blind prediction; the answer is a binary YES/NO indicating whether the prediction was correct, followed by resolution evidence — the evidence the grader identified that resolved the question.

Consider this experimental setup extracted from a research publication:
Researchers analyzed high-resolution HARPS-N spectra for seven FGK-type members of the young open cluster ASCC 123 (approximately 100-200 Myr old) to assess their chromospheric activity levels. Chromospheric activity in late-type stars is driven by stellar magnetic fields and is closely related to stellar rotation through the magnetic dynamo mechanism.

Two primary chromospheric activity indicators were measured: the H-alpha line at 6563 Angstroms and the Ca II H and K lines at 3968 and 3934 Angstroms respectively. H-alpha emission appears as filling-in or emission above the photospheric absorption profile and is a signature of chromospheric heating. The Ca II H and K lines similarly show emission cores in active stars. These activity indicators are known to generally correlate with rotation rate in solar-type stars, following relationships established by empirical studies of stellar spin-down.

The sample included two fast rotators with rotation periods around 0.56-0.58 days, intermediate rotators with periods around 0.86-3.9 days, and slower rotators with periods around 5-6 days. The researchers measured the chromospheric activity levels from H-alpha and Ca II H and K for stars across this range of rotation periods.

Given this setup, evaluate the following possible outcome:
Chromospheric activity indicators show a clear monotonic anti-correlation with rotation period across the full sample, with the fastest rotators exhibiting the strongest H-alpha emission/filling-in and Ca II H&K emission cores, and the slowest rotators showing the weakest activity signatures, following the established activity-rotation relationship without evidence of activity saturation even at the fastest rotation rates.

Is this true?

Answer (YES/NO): NO